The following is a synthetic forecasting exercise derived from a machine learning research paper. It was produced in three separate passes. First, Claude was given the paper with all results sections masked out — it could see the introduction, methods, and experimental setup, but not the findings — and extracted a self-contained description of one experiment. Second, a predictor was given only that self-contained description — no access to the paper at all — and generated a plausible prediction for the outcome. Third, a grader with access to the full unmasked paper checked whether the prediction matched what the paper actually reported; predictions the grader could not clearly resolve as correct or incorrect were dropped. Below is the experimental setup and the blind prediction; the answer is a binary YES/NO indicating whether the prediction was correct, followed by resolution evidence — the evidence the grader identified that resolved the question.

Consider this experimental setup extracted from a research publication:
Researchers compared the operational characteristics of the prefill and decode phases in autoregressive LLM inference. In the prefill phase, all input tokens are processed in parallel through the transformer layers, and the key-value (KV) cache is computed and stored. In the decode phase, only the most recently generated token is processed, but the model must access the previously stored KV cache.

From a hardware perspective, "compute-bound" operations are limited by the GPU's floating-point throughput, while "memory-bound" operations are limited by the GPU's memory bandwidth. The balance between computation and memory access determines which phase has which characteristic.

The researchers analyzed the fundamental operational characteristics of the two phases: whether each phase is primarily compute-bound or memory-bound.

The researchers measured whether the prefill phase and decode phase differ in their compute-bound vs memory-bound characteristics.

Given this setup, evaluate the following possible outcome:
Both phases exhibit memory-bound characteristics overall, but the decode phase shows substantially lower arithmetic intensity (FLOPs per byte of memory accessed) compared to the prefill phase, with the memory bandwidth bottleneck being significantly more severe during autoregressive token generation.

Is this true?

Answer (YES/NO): NO